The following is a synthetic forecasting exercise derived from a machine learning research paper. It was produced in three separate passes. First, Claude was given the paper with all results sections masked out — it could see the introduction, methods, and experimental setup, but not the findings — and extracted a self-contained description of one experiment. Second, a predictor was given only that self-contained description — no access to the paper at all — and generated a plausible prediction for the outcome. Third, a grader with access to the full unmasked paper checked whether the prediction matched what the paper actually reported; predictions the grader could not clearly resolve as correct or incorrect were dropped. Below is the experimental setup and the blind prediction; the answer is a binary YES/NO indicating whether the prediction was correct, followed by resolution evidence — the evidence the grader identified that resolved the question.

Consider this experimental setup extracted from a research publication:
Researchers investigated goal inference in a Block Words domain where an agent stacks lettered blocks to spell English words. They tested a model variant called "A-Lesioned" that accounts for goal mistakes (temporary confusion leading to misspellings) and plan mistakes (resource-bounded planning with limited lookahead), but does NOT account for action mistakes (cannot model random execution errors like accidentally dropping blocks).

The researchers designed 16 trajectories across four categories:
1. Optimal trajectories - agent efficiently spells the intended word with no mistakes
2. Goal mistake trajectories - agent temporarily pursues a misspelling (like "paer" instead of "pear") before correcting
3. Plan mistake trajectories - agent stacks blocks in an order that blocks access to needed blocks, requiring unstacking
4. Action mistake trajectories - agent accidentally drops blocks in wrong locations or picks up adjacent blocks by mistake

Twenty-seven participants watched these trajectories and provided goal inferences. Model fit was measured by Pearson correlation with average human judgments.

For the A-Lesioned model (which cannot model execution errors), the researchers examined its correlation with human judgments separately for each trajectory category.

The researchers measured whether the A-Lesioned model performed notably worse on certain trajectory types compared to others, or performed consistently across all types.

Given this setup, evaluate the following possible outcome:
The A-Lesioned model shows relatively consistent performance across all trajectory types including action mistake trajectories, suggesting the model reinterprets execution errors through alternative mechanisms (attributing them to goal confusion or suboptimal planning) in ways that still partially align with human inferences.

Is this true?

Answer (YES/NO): NO